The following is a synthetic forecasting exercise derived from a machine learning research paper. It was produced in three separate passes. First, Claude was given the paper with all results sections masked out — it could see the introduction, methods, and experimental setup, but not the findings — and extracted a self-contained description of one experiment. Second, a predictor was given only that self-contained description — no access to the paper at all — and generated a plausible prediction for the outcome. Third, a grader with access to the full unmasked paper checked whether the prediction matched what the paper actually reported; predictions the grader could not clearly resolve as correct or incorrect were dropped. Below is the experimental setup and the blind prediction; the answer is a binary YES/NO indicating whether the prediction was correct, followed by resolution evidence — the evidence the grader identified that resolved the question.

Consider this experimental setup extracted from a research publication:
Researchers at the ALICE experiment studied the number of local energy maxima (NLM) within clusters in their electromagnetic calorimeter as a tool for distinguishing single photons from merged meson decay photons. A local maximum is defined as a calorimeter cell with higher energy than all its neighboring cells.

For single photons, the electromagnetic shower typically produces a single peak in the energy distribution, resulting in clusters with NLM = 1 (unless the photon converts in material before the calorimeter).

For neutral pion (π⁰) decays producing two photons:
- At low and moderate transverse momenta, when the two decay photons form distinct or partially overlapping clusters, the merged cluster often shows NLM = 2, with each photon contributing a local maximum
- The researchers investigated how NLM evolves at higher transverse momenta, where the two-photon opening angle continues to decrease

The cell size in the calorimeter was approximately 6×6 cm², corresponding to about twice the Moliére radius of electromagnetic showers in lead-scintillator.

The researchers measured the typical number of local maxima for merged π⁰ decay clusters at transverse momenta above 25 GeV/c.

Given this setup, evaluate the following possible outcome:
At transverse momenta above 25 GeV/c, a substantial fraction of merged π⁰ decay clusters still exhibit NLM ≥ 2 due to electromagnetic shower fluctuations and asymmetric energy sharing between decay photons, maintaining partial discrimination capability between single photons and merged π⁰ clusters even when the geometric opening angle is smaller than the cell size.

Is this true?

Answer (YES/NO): NO